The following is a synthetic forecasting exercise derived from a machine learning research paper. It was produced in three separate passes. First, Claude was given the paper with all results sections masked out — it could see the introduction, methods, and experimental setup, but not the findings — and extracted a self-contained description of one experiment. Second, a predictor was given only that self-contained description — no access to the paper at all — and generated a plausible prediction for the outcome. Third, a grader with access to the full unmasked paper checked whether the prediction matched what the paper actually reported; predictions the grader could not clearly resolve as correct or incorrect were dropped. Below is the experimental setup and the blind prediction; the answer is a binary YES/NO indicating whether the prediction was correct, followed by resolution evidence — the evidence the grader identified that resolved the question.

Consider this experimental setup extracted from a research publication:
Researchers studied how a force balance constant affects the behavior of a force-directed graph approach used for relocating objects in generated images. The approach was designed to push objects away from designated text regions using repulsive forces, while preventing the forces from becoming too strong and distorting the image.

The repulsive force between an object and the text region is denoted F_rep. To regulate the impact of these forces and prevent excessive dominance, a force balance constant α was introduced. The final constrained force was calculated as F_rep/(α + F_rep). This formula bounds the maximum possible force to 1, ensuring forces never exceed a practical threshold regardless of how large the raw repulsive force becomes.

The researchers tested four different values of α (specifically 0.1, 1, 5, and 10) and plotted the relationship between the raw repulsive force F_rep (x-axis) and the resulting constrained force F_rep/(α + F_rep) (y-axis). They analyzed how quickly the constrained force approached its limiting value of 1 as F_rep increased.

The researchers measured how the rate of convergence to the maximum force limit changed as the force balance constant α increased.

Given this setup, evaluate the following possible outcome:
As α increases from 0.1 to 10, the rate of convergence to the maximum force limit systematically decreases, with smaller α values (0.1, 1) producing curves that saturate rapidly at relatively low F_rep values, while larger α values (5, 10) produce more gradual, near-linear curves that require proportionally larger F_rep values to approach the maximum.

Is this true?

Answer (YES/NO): NO